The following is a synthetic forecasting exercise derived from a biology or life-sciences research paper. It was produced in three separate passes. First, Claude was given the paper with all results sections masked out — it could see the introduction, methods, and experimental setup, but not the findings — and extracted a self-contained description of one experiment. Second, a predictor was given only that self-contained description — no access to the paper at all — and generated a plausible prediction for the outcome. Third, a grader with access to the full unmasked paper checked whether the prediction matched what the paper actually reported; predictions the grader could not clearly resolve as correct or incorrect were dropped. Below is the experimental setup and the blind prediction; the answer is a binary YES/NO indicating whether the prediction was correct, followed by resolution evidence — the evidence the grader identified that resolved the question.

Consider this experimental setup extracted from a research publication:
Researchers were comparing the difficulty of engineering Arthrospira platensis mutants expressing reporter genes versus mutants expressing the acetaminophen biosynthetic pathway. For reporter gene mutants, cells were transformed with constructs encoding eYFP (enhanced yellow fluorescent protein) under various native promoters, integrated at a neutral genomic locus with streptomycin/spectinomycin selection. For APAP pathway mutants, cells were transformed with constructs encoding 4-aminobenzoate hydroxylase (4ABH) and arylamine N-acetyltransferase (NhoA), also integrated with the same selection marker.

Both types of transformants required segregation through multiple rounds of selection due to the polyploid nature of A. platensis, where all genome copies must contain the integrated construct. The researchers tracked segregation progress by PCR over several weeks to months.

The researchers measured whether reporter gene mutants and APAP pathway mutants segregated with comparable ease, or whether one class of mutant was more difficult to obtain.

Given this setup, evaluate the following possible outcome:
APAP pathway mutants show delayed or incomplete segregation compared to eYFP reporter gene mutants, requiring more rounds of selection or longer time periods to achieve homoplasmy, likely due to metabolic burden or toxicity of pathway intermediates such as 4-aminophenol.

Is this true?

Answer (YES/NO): YES